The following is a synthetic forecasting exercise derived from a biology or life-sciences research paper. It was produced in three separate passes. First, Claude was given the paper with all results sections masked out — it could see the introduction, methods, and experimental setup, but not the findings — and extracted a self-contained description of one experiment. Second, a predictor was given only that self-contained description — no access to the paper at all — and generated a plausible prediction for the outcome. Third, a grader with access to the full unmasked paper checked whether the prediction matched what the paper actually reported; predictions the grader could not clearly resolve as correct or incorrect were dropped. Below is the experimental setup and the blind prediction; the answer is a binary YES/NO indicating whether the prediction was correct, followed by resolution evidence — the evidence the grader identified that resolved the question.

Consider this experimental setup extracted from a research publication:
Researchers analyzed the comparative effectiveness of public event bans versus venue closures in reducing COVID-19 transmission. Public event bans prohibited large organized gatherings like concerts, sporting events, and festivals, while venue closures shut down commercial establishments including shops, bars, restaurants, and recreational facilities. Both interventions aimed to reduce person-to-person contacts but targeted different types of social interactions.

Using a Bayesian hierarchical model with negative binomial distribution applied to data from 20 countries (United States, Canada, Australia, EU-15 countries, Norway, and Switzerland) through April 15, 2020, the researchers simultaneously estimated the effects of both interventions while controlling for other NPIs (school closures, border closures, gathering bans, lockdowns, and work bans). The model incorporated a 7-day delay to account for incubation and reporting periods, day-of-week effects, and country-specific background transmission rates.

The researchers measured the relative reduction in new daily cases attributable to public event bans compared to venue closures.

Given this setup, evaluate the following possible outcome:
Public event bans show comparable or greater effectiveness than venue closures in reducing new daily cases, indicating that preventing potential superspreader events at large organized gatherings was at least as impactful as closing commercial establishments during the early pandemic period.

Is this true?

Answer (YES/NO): NO